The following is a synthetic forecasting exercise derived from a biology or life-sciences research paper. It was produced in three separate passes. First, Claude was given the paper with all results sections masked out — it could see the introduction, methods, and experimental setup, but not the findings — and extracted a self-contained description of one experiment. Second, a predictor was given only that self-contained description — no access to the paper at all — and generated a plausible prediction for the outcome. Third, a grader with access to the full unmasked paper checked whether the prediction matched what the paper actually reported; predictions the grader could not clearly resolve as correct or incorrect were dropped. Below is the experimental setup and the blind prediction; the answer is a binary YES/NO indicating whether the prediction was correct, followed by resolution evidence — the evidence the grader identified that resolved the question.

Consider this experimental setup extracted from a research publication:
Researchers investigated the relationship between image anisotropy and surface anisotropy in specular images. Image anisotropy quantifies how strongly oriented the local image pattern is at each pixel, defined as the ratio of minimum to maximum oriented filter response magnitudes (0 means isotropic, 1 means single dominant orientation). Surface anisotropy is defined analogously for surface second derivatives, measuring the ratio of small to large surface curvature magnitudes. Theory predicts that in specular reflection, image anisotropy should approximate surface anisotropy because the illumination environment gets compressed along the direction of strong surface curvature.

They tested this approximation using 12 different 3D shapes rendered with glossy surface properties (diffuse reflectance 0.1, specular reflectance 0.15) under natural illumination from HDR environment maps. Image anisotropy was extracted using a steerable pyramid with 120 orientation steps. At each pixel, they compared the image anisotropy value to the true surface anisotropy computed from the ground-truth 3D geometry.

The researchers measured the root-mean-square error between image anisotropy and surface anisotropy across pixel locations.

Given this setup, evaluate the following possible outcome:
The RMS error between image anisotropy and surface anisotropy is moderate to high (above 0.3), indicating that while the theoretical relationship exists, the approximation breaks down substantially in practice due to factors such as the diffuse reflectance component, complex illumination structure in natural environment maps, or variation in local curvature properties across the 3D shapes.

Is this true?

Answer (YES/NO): NO